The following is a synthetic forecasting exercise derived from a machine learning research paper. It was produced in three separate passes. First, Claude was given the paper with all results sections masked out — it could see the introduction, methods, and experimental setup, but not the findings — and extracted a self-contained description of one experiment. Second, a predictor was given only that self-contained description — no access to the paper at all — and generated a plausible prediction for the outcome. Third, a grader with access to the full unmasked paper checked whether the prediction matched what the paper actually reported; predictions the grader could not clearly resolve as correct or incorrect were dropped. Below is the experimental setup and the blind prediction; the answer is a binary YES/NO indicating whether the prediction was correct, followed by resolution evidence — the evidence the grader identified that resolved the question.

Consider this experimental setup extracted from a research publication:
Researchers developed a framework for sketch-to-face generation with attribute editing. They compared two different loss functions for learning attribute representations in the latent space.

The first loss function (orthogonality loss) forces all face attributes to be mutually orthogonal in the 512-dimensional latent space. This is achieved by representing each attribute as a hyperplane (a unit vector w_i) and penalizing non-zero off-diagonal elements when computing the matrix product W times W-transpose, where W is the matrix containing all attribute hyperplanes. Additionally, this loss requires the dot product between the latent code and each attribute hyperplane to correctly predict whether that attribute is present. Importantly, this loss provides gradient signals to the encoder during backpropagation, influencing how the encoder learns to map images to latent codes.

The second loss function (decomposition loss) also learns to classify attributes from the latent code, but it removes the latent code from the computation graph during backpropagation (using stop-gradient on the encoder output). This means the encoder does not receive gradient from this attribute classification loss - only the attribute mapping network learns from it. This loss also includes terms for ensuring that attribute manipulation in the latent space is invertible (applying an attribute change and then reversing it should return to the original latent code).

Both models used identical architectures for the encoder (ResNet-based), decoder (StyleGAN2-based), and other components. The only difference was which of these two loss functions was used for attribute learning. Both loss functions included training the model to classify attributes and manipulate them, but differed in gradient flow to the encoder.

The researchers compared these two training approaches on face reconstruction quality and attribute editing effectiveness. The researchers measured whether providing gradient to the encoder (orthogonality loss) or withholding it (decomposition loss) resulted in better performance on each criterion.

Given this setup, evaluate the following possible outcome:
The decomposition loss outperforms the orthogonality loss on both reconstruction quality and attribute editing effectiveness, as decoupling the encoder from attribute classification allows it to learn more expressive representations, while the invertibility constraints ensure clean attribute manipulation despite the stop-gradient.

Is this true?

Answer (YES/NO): NO